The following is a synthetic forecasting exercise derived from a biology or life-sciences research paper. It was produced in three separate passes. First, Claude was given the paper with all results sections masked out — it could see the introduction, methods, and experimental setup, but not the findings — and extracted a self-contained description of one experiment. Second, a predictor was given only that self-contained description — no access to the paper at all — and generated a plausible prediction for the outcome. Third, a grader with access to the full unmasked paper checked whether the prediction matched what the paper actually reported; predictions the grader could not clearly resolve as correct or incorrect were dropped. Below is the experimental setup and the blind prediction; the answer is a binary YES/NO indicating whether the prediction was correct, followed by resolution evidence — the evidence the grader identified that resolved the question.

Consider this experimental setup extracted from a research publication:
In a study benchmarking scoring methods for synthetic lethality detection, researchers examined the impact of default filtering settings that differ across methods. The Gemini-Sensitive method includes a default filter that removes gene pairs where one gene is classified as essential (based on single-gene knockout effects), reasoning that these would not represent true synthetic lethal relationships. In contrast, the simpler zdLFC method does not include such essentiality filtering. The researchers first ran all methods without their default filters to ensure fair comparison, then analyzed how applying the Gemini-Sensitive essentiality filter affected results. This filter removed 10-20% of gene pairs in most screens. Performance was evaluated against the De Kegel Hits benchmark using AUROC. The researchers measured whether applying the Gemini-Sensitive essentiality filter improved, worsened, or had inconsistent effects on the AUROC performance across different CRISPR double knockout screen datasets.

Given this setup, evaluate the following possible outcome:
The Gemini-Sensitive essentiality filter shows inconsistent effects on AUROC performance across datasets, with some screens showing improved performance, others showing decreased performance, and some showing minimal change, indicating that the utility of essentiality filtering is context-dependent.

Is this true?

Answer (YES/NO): NO